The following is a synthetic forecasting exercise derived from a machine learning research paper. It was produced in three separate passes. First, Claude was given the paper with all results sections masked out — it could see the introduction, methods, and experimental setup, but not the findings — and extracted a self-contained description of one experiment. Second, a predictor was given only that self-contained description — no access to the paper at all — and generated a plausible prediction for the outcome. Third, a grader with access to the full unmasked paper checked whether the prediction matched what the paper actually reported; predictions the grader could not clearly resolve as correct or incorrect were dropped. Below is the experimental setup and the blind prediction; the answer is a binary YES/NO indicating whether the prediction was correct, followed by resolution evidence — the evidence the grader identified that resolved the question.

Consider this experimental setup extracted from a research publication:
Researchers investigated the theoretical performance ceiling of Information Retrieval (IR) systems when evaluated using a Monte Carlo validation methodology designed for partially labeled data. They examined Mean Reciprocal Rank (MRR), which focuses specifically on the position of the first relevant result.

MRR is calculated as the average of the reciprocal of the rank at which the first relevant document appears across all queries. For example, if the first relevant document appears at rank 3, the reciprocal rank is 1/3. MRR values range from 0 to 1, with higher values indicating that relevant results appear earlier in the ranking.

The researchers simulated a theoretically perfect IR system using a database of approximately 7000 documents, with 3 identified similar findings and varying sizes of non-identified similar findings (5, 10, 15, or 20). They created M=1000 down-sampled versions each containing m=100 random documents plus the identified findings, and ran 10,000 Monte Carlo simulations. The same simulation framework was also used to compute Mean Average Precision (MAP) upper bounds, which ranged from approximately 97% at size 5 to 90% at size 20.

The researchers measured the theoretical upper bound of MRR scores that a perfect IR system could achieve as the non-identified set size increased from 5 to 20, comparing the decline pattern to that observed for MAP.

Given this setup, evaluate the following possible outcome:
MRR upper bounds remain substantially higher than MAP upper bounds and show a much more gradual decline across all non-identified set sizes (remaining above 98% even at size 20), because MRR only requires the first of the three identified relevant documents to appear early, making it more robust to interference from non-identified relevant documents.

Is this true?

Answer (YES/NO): NO